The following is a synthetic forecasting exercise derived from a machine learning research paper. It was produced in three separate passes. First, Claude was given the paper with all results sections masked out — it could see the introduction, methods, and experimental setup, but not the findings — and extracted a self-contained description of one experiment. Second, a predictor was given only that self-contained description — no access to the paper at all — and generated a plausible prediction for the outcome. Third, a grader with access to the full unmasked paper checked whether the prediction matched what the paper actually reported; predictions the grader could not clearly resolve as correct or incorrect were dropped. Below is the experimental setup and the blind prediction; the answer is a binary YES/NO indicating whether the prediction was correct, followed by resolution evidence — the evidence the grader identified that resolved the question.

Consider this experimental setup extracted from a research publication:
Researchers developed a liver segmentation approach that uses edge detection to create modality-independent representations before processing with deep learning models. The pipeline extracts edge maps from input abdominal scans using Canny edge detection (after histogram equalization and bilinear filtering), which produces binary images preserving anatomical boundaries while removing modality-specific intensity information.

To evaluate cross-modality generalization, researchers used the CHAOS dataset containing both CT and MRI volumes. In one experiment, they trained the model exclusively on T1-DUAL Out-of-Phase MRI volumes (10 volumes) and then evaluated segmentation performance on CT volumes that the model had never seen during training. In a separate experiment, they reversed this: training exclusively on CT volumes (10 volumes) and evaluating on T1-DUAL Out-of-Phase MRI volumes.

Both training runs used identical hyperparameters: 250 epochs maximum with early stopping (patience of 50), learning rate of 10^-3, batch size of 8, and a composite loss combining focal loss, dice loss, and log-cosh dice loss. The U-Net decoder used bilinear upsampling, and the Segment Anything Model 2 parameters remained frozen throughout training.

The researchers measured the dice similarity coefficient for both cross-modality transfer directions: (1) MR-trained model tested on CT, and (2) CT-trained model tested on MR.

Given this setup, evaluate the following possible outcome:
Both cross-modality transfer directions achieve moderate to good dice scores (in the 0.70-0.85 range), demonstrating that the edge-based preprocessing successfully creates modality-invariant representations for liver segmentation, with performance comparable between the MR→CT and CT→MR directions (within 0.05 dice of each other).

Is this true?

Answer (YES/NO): NO